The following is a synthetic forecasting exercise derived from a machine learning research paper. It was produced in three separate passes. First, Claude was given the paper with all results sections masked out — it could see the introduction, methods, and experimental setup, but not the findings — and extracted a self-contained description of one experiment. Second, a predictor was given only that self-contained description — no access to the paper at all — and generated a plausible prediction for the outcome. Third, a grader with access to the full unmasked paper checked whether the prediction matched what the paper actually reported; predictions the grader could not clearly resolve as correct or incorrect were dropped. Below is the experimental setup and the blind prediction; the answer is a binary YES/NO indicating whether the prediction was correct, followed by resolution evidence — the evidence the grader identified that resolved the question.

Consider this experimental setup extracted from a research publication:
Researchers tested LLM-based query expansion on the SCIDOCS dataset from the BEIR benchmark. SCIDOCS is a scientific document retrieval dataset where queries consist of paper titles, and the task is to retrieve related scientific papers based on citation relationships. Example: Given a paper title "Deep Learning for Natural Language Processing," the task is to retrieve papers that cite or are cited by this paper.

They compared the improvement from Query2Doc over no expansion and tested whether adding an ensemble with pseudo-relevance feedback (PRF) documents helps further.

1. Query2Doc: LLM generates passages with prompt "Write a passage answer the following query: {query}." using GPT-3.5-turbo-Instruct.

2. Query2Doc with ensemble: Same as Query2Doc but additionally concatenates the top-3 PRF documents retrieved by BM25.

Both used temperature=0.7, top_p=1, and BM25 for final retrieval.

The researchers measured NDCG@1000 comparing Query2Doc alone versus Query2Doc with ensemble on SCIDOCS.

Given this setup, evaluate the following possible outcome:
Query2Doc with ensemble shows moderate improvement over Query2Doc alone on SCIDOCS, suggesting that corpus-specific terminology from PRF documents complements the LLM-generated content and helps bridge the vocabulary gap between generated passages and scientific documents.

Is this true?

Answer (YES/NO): NO